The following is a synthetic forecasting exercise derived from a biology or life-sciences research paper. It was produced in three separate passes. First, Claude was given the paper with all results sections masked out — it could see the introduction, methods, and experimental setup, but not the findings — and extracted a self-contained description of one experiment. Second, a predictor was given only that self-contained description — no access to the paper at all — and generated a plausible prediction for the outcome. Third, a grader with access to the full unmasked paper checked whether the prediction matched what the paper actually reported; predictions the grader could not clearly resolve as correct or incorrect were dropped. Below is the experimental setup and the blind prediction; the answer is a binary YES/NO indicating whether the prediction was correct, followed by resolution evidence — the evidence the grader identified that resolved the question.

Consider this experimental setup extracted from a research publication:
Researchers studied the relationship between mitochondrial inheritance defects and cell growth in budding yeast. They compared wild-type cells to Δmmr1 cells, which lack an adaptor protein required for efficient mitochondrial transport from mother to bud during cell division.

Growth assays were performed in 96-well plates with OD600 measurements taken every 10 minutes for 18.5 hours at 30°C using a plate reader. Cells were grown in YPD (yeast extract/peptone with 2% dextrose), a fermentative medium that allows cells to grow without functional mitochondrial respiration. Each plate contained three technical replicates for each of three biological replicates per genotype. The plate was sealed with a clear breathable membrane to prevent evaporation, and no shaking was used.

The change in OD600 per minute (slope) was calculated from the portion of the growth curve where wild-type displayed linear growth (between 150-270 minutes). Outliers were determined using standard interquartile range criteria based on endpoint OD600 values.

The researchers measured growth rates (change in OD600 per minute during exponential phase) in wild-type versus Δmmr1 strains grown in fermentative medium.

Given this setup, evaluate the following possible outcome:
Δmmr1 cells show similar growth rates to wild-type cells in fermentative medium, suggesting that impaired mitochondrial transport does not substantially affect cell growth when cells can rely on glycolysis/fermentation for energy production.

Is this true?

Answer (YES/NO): YES